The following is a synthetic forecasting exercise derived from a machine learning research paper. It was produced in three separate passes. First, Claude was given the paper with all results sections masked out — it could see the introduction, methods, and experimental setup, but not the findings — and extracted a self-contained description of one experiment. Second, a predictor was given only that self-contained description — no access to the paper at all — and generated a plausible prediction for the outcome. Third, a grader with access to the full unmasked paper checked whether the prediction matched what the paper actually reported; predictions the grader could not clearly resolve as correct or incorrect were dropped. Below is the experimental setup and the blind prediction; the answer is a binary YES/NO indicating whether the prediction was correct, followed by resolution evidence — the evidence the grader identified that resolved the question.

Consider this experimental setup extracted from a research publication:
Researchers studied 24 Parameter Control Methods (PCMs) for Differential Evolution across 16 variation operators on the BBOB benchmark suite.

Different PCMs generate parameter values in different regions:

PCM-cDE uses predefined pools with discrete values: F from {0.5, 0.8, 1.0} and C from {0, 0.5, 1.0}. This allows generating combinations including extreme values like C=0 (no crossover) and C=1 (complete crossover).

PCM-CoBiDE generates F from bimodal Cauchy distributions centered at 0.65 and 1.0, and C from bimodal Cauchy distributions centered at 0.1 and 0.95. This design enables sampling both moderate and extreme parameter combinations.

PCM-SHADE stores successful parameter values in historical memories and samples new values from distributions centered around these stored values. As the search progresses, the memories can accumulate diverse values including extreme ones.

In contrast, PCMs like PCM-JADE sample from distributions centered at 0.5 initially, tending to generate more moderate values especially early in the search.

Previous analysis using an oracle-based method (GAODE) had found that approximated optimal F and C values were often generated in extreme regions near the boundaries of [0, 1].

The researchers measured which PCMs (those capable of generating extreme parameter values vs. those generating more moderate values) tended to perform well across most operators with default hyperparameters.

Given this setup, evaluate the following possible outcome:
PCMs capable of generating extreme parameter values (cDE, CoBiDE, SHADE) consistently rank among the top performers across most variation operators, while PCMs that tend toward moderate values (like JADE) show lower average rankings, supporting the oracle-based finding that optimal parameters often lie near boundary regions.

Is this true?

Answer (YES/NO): YES